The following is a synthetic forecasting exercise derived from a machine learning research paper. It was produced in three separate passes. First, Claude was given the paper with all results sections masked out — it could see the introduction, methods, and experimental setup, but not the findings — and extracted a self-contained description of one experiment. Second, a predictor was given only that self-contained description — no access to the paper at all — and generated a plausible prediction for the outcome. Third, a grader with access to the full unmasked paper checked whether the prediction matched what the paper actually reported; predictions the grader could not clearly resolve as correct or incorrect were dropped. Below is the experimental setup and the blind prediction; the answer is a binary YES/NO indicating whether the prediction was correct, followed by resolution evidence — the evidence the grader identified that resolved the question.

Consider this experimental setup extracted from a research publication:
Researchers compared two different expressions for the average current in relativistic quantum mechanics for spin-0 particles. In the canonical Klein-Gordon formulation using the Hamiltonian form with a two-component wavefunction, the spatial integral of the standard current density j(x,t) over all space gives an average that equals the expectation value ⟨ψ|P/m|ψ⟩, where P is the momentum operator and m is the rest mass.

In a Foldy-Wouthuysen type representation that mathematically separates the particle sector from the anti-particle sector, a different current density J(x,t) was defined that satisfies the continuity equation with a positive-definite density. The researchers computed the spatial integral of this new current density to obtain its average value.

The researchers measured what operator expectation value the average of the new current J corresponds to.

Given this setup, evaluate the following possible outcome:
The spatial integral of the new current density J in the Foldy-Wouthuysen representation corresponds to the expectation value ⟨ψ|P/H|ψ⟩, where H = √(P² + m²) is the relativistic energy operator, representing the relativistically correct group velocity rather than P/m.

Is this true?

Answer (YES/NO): YES